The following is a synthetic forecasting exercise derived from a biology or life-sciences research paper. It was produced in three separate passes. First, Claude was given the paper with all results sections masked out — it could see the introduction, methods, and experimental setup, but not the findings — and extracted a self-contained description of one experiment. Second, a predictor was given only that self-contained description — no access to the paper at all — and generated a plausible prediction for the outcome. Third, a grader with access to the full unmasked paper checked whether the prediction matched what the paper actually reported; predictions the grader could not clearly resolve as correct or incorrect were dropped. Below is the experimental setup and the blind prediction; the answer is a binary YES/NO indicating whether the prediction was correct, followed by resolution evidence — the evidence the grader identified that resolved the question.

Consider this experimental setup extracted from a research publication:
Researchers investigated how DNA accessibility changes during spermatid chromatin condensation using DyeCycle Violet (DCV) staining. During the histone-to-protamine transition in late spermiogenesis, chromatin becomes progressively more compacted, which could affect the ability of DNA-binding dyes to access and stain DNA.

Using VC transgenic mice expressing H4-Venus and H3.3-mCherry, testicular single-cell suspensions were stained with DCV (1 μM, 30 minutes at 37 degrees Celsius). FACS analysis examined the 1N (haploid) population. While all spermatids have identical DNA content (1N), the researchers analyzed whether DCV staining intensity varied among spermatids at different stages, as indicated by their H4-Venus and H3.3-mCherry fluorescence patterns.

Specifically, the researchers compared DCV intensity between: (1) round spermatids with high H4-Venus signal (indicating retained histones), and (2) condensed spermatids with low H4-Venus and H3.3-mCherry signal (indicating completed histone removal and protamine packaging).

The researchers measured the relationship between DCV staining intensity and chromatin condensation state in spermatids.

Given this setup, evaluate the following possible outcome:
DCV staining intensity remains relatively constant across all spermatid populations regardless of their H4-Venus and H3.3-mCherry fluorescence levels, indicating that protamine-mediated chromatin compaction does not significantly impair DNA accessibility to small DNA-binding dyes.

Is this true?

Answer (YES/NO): NO